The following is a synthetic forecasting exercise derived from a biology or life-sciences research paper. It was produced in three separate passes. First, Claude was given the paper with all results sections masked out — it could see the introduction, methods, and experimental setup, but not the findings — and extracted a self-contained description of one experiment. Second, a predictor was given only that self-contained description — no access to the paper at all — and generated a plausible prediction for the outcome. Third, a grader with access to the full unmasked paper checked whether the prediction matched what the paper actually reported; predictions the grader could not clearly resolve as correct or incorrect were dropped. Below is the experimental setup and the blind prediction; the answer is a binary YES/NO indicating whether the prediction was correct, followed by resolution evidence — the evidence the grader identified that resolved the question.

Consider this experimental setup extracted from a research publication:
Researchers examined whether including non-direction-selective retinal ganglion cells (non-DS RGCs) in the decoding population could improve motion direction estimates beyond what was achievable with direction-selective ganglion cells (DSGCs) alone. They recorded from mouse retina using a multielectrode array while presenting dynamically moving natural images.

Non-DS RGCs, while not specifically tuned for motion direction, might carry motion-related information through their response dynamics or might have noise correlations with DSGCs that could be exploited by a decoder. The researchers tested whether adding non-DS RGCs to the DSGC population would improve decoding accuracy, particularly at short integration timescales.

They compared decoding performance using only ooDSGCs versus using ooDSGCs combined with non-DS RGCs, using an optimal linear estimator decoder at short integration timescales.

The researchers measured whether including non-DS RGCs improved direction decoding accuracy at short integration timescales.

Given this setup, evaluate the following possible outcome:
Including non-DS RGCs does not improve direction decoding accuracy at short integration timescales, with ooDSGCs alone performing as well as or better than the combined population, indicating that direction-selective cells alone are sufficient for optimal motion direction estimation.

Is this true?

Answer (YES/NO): YES